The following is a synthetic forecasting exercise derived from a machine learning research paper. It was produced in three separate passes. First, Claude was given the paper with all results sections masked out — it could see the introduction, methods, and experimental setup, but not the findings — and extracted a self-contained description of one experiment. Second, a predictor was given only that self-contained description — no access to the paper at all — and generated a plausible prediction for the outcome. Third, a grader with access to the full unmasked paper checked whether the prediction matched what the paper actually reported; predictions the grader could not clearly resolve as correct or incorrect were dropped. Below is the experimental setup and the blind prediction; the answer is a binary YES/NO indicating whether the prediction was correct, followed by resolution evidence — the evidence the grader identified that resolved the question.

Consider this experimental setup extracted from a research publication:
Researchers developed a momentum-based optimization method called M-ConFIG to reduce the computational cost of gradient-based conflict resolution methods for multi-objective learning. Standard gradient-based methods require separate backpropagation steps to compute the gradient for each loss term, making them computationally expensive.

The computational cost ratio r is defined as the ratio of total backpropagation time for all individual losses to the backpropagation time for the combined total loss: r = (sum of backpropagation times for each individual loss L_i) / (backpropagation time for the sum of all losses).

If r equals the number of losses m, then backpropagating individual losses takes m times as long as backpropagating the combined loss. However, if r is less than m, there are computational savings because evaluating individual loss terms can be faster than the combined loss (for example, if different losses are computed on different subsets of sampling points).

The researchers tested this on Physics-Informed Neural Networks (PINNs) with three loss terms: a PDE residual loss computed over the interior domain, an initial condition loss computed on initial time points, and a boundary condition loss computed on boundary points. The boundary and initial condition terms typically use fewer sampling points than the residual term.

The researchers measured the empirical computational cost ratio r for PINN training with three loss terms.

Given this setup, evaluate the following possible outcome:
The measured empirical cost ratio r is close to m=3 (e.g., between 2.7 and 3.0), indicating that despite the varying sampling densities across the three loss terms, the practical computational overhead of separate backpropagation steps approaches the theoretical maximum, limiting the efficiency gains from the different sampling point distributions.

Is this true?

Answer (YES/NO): NO